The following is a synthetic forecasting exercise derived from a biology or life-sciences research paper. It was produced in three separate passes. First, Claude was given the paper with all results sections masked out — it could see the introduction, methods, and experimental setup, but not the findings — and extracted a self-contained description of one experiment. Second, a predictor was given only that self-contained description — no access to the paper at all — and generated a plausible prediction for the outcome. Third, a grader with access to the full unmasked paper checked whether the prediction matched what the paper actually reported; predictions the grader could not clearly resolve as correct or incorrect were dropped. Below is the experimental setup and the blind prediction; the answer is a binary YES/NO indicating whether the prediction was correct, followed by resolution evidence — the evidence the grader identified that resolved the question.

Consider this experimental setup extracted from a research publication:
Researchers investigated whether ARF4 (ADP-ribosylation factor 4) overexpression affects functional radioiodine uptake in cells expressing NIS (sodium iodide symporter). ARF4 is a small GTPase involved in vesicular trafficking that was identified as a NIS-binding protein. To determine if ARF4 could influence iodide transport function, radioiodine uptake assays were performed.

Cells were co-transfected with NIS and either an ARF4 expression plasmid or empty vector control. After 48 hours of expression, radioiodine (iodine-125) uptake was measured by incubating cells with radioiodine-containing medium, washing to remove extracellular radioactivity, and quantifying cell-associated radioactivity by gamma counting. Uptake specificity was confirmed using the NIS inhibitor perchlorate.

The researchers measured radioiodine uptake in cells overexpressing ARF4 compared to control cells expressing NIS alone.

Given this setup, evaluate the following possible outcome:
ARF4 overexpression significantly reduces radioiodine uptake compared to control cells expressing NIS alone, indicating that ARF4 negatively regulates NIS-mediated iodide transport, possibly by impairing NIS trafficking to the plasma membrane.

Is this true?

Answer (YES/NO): NO